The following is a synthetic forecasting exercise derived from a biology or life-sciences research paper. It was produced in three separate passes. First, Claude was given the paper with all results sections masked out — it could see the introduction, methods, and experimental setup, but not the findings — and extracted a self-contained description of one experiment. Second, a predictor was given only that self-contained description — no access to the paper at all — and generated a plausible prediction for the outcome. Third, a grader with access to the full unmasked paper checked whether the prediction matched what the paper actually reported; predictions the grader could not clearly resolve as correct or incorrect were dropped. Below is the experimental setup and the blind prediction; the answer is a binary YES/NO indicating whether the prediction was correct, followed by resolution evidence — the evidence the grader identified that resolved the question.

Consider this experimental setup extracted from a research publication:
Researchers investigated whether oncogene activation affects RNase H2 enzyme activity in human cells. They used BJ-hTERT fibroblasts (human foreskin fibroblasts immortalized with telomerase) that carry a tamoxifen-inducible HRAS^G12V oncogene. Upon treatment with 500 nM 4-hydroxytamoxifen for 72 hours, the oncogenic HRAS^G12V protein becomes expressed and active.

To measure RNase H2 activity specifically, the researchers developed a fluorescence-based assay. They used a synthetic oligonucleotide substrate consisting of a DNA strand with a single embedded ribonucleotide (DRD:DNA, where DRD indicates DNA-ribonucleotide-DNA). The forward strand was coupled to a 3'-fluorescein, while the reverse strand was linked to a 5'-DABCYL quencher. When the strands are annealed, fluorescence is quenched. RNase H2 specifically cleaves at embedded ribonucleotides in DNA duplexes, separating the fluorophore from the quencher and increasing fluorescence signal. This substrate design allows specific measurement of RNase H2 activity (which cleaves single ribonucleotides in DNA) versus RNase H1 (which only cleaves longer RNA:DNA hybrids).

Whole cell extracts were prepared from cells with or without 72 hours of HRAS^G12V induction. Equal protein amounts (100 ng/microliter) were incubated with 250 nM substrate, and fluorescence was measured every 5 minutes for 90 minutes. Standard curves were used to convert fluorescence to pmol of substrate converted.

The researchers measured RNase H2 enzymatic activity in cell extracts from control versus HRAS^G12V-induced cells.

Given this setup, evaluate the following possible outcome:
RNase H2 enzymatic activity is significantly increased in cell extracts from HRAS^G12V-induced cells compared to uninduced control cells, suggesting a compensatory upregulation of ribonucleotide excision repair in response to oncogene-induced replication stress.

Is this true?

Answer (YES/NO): YES